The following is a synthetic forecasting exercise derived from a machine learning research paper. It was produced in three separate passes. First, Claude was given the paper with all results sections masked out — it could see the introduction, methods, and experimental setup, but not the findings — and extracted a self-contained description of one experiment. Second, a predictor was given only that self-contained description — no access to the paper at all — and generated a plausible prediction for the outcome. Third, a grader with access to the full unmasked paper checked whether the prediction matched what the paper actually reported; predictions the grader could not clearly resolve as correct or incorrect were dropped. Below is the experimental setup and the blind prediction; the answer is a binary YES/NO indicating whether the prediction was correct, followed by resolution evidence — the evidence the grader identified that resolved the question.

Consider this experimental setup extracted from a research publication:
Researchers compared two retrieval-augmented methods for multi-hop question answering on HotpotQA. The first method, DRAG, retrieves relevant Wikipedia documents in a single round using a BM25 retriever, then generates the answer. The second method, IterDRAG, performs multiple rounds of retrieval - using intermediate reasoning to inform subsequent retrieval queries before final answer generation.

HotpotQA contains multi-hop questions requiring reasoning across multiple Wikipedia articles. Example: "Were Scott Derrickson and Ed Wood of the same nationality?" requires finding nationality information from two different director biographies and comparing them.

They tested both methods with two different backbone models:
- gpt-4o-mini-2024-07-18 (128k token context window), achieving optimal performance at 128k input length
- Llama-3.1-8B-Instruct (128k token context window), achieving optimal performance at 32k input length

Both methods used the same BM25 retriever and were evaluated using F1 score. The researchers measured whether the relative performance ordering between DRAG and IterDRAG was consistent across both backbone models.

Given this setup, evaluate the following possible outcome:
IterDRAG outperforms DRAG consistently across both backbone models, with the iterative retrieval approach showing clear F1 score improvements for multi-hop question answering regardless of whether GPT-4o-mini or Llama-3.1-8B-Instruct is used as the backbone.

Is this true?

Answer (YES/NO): NO